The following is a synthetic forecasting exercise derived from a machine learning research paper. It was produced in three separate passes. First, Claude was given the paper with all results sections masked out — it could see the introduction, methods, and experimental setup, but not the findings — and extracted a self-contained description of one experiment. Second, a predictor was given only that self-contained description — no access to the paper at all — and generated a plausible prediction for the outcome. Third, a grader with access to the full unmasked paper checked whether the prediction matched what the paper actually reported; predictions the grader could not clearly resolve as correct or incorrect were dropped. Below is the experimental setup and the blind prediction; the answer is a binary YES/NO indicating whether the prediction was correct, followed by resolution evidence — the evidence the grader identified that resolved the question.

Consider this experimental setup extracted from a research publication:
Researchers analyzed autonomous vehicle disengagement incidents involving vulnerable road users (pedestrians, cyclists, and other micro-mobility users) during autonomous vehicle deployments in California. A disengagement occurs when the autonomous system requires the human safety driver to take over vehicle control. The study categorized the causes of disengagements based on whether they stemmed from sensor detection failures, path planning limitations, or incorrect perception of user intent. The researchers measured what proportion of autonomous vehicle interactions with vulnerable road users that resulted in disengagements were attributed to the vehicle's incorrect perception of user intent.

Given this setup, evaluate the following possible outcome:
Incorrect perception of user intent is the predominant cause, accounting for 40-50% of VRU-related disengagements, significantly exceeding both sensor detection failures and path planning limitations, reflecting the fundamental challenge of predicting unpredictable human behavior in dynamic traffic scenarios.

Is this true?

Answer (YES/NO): NO